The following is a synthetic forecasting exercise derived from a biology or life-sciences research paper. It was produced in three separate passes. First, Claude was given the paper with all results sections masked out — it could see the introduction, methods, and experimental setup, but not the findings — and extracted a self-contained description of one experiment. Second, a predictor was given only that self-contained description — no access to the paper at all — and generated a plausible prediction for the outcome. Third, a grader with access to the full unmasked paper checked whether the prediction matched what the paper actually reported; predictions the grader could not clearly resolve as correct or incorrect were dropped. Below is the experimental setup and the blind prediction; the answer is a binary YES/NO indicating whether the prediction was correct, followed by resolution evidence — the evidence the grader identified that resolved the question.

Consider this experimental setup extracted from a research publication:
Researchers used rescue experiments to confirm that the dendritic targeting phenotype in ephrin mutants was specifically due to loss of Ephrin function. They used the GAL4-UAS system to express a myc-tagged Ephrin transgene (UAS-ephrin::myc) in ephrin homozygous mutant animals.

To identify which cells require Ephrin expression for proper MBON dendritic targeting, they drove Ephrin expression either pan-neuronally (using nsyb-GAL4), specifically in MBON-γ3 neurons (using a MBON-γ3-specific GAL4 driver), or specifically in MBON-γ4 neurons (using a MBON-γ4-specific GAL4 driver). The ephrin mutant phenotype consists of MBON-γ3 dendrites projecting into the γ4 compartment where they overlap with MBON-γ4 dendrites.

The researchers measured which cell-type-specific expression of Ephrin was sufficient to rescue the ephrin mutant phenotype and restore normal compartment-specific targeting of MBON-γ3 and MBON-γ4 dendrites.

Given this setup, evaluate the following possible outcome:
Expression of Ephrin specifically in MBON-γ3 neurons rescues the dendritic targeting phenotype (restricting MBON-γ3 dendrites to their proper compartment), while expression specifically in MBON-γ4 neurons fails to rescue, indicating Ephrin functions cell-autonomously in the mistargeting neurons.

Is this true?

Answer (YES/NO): NO